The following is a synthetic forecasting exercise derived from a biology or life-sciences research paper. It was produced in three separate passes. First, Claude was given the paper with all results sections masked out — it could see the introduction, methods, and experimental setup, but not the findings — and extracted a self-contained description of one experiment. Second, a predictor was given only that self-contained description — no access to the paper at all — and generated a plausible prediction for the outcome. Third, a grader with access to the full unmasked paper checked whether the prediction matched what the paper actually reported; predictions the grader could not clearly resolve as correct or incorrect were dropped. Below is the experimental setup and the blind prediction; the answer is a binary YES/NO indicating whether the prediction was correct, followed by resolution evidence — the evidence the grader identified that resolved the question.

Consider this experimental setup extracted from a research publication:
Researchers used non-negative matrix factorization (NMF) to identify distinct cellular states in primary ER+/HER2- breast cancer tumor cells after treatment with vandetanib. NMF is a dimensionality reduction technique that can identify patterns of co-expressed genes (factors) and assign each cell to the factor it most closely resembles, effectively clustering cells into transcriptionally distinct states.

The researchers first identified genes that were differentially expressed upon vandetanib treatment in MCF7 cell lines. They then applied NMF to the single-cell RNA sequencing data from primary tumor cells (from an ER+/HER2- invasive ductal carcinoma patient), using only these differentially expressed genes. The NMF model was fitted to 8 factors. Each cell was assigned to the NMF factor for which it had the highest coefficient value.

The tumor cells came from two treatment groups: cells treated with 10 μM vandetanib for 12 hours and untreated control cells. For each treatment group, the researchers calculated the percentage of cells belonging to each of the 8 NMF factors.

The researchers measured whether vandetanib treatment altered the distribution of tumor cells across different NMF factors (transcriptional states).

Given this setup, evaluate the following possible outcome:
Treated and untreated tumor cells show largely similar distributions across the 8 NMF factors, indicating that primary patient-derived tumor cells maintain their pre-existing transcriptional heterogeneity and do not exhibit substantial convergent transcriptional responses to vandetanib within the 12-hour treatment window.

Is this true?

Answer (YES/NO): NO